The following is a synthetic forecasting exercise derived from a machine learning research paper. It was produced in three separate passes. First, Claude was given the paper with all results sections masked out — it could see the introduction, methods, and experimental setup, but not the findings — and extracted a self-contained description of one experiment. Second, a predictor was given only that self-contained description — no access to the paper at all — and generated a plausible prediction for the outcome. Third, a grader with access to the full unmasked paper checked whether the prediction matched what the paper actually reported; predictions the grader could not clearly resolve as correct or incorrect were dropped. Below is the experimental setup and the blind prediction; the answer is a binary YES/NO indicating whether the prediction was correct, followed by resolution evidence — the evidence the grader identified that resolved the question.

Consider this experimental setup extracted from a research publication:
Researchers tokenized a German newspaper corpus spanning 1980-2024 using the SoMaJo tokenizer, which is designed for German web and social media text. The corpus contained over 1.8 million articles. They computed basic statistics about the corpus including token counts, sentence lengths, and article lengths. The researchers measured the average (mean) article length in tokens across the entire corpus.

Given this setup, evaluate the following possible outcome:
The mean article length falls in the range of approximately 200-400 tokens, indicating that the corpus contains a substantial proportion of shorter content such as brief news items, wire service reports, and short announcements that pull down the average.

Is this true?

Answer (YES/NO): YES